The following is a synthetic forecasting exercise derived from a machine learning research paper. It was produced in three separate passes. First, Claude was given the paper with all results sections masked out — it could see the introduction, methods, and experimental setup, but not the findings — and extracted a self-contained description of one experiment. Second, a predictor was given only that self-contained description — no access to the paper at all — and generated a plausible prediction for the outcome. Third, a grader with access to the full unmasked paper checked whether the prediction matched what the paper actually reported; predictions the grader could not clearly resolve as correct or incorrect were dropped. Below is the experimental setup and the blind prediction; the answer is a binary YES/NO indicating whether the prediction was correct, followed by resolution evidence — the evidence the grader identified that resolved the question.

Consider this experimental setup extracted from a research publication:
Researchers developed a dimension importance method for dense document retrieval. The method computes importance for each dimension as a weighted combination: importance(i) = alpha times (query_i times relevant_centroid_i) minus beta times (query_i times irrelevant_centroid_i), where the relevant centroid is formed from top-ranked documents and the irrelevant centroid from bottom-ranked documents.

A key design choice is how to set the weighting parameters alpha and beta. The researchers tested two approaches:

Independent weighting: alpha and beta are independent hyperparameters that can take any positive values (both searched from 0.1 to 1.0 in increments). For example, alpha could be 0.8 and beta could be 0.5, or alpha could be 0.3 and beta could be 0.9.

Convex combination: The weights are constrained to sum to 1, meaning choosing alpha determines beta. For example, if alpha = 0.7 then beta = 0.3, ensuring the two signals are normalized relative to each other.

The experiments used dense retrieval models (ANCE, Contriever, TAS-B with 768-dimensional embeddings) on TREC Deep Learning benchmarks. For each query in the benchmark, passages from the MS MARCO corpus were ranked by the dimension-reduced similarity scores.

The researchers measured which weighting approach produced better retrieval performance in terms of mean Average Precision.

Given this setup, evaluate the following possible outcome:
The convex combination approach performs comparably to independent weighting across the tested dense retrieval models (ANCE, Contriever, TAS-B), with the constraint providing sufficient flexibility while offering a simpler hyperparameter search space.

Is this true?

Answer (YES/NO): NO